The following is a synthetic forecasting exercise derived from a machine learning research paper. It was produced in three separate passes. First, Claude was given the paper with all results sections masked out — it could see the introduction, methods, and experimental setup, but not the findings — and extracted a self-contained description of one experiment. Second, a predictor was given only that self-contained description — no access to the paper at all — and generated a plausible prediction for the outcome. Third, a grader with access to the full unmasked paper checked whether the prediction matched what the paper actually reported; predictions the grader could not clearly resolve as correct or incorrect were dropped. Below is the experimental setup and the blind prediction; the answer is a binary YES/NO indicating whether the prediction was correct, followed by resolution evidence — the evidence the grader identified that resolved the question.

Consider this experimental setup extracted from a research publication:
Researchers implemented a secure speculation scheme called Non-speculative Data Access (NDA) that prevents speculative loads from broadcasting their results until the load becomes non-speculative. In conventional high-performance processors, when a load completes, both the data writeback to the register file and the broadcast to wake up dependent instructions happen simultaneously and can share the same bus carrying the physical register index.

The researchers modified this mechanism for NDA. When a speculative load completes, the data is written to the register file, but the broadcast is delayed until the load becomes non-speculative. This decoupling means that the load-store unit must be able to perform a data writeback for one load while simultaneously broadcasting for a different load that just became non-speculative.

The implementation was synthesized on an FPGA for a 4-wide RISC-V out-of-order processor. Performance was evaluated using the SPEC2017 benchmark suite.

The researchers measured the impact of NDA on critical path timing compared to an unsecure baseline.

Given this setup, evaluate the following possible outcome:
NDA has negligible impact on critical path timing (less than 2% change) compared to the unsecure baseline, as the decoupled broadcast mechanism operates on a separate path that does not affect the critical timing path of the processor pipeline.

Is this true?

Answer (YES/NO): NO